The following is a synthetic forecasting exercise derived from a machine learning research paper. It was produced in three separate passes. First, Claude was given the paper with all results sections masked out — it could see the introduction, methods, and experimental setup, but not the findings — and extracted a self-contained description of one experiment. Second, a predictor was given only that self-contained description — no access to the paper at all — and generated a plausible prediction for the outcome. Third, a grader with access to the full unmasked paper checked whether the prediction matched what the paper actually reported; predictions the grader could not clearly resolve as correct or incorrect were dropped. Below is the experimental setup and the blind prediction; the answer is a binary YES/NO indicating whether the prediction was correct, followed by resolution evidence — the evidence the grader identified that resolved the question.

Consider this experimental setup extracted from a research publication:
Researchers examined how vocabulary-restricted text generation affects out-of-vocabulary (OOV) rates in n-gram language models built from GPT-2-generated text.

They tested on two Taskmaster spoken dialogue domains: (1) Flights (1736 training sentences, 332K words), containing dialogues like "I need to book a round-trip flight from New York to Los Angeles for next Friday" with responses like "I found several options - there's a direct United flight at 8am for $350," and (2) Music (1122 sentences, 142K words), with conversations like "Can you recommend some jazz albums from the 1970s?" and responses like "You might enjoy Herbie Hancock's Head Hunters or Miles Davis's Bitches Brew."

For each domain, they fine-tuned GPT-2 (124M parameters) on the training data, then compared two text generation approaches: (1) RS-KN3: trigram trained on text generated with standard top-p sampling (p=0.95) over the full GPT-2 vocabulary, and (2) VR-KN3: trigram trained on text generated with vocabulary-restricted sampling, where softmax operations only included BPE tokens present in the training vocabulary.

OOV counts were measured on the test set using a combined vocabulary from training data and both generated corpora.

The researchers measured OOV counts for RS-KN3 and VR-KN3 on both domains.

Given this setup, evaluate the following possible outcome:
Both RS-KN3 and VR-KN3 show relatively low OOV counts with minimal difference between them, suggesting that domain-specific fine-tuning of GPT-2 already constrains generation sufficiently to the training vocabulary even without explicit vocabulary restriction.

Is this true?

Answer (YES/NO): NO